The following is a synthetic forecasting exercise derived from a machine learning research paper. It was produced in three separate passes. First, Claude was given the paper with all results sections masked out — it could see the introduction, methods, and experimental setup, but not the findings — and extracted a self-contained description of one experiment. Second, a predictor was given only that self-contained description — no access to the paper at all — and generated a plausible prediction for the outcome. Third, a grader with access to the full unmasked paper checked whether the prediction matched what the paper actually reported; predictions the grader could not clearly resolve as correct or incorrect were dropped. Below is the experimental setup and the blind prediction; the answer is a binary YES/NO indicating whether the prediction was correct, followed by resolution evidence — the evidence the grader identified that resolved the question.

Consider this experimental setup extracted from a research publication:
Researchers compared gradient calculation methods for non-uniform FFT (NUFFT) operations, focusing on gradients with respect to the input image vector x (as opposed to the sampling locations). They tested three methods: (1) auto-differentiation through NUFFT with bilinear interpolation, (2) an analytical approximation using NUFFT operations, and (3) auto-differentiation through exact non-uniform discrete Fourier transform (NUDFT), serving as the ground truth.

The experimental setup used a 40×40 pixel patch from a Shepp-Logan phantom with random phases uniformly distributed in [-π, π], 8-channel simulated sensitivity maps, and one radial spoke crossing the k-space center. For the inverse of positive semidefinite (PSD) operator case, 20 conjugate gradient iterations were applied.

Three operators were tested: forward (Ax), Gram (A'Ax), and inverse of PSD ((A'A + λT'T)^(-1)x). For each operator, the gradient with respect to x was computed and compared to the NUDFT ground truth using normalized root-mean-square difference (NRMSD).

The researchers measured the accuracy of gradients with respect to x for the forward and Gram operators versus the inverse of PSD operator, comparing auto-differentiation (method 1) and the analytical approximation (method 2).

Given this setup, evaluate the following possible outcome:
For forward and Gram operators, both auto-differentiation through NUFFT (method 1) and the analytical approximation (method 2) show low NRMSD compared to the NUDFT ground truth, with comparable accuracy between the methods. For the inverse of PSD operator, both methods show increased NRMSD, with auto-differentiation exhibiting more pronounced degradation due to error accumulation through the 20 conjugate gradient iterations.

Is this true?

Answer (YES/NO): NO